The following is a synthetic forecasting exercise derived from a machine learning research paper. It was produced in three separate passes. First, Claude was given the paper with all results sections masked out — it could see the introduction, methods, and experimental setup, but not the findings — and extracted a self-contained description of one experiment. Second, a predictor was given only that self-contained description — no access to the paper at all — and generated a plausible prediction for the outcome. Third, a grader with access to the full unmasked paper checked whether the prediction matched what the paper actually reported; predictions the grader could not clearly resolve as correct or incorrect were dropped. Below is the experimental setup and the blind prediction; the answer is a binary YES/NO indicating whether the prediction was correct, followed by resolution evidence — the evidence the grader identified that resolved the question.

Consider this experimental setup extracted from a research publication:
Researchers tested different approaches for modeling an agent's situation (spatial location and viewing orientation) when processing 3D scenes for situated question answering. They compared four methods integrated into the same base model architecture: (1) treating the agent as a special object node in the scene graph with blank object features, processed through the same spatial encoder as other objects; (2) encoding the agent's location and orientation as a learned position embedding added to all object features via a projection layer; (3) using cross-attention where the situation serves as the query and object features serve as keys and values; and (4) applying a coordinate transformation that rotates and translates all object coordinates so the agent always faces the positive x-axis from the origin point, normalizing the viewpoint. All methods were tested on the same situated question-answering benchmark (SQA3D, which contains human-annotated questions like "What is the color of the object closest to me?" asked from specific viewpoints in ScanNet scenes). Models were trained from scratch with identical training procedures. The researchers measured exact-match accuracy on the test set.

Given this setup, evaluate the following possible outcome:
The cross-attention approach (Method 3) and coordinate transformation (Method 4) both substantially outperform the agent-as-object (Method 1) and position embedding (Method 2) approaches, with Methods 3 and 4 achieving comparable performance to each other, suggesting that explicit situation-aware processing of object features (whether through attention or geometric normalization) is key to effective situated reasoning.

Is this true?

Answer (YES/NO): NO